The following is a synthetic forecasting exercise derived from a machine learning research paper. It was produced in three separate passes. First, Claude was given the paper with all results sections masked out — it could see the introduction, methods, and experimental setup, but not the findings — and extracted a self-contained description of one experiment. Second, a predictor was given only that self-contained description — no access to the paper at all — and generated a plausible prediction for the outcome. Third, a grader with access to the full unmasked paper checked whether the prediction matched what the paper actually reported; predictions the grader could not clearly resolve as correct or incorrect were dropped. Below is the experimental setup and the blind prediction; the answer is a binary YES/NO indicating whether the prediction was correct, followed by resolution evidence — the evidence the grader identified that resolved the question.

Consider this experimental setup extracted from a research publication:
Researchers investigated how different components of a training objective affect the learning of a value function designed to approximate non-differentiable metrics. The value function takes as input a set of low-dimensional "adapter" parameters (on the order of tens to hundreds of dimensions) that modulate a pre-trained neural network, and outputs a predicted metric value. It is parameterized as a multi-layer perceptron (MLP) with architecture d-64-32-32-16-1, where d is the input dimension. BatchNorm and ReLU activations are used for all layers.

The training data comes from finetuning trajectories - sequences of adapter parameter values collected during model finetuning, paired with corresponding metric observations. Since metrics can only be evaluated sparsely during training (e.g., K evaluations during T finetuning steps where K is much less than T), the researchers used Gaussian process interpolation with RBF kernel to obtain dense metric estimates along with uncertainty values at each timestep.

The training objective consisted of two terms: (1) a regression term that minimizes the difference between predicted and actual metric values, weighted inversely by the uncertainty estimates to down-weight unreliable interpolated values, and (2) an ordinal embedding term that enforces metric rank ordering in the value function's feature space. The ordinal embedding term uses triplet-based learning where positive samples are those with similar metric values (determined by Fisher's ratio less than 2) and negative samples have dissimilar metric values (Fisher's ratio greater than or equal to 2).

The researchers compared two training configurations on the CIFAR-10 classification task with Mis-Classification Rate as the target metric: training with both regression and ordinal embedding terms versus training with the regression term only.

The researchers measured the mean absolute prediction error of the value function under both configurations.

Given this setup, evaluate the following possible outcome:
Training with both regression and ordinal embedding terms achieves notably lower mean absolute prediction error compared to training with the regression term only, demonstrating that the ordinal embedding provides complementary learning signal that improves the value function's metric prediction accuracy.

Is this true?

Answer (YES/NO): YES